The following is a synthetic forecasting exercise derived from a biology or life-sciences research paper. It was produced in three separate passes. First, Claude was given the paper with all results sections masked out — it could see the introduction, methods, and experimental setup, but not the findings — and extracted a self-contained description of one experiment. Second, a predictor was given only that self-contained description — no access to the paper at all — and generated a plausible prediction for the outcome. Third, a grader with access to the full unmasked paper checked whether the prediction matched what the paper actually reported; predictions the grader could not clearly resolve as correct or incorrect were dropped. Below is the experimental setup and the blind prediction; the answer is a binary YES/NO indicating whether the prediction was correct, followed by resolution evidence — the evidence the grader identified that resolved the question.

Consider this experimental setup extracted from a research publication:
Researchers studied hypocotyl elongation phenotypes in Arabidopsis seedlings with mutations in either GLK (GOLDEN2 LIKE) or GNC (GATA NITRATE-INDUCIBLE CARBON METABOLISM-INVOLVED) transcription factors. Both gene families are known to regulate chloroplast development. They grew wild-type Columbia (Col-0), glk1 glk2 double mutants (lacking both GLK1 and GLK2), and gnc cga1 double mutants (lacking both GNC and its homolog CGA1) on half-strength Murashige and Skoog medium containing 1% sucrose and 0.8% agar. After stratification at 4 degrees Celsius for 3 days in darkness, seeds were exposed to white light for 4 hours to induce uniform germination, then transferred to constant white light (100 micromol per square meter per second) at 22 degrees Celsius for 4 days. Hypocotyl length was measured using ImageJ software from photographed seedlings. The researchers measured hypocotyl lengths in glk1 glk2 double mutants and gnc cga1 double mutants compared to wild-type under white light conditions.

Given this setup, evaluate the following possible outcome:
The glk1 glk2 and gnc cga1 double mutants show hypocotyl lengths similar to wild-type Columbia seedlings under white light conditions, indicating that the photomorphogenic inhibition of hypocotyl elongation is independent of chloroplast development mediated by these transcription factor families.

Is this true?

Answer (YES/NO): NO